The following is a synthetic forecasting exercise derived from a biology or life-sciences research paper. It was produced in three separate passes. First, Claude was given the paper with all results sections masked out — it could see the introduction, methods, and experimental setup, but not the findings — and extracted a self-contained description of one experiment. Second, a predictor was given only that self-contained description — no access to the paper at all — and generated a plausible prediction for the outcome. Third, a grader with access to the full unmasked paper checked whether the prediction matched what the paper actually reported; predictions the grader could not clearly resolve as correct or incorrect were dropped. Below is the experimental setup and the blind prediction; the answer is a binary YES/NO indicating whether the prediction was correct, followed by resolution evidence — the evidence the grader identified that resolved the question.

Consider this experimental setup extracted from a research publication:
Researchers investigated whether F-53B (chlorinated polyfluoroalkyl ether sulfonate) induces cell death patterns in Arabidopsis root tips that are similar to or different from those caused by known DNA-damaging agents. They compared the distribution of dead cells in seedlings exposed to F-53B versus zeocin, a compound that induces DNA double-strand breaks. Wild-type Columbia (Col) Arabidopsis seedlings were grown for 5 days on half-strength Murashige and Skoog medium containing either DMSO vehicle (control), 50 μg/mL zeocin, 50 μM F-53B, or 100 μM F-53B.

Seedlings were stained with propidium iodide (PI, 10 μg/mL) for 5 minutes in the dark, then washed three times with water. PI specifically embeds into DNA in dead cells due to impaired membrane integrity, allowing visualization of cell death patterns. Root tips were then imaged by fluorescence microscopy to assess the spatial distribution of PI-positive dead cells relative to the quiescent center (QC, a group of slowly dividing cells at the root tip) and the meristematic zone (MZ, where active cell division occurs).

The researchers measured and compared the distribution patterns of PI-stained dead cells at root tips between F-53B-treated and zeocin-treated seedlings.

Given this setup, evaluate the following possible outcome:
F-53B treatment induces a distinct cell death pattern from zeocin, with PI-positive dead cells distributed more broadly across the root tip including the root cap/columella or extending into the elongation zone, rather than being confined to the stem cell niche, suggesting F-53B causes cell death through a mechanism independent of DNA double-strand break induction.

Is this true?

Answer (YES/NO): YES